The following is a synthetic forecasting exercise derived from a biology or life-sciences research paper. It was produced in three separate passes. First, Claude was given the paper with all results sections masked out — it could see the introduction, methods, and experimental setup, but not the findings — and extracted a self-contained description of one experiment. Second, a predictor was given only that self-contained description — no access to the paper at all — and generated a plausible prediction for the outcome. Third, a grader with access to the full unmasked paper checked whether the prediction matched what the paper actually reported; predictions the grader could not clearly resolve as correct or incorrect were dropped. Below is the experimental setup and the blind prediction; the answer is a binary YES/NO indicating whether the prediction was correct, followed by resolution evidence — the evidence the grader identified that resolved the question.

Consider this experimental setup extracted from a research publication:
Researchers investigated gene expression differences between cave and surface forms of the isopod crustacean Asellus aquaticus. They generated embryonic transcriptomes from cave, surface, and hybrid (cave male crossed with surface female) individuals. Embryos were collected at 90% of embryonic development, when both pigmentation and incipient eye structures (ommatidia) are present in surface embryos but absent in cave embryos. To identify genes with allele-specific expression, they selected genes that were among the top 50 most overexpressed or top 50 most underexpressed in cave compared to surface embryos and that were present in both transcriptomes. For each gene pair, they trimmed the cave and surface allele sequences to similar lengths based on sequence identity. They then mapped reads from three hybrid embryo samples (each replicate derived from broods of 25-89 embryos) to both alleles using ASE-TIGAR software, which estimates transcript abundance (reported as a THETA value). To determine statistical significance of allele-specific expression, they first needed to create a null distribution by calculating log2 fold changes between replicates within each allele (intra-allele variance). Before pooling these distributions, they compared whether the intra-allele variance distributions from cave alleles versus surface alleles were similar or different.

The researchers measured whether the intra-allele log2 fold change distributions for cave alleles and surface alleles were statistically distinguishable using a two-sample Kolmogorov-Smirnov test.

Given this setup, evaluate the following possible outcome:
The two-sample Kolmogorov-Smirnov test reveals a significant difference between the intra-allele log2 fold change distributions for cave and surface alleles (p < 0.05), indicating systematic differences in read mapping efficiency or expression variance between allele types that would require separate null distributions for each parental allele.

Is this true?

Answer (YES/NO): NO